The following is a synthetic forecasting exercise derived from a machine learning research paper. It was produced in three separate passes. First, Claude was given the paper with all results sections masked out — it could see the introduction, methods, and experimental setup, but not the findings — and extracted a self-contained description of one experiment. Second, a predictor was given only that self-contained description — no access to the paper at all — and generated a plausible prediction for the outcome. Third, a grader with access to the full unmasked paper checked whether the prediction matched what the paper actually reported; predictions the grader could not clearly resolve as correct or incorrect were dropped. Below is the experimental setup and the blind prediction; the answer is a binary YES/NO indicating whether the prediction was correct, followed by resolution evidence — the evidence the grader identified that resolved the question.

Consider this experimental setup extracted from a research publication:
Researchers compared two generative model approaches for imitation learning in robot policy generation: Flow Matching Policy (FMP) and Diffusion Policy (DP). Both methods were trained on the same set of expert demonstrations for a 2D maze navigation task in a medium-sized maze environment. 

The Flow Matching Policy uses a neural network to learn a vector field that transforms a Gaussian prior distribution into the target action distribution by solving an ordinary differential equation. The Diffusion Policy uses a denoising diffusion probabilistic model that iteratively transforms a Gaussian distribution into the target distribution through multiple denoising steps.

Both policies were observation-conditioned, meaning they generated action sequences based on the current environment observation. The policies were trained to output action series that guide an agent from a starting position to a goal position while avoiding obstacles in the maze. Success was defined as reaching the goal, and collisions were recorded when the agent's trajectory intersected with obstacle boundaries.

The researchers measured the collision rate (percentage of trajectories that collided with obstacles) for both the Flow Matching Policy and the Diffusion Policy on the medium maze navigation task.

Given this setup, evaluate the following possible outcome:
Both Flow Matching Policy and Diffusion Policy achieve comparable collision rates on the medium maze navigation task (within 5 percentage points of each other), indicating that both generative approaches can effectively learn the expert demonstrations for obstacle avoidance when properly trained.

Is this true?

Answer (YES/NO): YES